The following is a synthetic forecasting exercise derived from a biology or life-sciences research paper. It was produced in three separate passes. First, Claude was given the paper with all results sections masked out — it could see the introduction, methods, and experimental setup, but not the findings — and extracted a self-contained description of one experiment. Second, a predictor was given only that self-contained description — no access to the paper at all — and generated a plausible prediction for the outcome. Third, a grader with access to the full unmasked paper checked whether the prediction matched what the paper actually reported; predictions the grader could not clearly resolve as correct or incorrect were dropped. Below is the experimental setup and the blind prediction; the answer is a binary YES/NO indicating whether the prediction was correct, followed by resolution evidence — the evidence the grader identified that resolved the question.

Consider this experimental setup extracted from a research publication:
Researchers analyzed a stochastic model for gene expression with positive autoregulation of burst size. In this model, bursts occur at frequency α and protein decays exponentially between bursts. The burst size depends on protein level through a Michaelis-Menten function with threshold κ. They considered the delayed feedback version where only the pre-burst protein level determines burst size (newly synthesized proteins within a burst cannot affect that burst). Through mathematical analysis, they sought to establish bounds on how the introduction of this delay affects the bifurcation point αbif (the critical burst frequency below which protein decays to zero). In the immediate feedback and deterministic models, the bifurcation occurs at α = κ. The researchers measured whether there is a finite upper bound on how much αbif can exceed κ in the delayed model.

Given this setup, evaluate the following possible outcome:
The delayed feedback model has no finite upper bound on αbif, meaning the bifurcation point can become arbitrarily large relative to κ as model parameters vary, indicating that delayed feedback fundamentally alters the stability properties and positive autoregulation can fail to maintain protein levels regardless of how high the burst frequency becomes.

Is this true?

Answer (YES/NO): NO